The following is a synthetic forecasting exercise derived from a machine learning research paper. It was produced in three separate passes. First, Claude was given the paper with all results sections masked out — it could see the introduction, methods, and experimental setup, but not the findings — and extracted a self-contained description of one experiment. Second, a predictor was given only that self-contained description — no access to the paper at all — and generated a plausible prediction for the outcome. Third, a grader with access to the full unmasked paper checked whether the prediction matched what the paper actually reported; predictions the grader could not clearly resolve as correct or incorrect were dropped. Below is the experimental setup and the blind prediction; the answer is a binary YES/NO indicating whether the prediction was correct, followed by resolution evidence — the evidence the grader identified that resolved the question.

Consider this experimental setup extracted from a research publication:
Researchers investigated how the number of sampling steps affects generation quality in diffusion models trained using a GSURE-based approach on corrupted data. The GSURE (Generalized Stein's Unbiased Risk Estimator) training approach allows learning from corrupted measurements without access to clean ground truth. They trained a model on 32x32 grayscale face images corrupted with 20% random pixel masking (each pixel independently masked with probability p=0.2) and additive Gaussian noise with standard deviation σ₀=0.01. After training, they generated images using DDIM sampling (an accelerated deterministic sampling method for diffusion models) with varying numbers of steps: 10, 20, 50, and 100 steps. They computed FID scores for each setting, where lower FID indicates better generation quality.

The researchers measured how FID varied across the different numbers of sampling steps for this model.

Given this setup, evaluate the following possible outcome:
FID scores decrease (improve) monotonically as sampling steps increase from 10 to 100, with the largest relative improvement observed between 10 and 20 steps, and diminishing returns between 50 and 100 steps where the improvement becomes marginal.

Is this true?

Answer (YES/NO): YES